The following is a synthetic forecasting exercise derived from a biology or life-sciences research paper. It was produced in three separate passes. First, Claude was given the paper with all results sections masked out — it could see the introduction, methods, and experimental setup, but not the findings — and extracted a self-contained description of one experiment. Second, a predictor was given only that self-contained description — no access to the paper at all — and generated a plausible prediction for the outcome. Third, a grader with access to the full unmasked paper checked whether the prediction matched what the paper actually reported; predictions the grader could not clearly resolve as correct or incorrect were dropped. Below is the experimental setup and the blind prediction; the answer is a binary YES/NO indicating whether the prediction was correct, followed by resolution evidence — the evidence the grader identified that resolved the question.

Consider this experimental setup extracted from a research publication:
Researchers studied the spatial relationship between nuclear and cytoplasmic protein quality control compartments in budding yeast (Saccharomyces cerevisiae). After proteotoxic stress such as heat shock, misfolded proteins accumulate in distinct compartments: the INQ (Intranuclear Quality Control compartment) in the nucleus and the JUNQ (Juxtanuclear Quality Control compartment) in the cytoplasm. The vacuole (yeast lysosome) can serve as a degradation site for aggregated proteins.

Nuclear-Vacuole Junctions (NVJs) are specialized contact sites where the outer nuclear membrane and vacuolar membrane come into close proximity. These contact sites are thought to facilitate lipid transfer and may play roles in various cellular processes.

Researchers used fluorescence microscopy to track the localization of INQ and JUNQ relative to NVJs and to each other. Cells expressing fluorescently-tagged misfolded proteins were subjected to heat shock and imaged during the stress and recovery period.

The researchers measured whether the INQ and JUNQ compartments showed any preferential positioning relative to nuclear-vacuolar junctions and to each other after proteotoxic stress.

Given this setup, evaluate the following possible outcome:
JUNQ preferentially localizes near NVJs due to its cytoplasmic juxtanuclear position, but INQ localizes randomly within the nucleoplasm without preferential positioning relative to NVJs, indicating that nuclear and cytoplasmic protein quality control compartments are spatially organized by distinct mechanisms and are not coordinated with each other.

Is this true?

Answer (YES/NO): NO